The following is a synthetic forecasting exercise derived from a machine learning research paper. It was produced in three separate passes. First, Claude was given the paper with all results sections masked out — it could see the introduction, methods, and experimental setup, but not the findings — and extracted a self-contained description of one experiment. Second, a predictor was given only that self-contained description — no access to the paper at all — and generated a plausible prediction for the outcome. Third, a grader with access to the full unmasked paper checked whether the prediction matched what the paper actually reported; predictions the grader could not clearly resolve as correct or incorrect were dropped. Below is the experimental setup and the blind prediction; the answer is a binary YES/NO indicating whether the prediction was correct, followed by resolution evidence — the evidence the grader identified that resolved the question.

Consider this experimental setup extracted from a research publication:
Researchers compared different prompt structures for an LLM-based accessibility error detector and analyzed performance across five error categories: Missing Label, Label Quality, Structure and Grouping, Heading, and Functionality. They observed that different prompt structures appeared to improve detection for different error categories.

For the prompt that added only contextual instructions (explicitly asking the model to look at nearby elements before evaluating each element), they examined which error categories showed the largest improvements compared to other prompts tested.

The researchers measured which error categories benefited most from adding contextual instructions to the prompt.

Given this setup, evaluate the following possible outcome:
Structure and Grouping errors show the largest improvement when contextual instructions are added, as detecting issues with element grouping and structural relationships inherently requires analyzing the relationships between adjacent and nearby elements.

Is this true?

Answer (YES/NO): NO